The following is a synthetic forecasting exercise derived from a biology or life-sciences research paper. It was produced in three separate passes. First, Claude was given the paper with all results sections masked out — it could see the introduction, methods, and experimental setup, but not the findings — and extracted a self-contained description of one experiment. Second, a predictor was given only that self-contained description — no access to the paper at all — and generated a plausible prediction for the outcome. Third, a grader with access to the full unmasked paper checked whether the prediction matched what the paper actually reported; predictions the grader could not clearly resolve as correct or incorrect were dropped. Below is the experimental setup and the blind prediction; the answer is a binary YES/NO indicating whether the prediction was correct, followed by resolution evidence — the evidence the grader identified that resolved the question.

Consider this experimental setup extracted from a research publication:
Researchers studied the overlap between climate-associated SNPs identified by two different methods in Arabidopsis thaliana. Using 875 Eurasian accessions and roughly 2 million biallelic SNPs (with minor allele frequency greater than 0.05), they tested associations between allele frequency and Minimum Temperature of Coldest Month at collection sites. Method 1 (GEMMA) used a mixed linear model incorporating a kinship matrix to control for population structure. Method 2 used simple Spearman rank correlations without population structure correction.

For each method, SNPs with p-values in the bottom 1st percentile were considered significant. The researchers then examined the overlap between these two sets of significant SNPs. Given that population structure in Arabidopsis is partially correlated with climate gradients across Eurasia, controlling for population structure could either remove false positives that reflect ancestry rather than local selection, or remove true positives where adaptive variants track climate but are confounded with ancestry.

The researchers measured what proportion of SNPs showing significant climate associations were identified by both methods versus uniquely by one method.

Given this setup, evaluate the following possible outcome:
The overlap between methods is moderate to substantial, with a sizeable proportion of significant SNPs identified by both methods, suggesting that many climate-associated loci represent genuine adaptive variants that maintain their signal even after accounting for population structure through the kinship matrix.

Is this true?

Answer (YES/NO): NO